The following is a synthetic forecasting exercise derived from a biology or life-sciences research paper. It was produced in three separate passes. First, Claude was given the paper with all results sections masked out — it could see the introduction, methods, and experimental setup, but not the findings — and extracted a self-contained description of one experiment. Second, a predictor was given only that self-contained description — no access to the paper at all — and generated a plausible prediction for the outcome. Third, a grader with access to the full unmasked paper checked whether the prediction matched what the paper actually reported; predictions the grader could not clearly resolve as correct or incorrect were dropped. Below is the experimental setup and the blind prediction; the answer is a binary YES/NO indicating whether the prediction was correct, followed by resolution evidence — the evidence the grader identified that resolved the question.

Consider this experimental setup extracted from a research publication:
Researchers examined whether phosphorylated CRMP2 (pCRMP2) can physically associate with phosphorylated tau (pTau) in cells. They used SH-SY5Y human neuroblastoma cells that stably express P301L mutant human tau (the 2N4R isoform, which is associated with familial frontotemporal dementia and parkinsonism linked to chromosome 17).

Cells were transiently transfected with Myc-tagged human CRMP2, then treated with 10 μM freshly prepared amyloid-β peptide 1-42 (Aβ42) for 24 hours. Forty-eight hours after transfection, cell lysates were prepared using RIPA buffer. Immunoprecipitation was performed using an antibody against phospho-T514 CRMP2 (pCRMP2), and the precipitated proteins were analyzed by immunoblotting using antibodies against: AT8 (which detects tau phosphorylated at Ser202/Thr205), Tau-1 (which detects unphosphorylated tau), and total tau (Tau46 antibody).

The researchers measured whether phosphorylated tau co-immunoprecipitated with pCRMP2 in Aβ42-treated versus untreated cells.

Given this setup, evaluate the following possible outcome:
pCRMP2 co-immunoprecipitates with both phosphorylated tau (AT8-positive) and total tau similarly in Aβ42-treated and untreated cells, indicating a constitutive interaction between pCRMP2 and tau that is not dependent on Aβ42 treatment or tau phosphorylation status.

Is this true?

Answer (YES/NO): NO